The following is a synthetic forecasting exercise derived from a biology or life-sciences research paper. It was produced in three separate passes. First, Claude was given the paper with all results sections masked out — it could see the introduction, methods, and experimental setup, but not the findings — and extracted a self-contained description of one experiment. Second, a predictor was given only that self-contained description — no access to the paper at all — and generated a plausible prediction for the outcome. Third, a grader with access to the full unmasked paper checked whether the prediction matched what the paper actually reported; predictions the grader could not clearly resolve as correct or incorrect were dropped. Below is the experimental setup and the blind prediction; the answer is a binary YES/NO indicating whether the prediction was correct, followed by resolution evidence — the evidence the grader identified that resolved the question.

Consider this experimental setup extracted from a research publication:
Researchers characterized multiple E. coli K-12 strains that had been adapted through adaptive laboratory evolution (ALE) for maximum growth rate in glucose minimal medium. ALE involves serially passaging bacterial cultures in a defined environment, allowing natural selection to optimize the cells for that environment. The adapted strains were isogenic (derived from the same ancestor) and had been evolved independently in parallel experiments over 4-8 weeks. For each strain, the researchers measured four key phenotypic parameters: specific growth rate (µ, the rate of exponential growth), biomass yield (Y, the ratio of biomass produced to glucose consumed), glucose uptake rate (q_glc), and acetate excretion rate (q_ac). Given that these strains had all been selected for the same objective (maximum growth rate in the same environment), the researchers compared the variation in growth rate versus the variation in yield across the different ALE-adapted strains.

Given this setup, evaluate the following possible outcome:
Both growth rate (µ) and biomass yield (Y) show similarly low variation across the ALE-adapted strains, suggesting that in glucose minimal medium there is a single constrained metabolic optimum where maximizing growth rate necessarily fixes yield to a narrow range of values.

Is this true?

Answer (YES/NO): NO